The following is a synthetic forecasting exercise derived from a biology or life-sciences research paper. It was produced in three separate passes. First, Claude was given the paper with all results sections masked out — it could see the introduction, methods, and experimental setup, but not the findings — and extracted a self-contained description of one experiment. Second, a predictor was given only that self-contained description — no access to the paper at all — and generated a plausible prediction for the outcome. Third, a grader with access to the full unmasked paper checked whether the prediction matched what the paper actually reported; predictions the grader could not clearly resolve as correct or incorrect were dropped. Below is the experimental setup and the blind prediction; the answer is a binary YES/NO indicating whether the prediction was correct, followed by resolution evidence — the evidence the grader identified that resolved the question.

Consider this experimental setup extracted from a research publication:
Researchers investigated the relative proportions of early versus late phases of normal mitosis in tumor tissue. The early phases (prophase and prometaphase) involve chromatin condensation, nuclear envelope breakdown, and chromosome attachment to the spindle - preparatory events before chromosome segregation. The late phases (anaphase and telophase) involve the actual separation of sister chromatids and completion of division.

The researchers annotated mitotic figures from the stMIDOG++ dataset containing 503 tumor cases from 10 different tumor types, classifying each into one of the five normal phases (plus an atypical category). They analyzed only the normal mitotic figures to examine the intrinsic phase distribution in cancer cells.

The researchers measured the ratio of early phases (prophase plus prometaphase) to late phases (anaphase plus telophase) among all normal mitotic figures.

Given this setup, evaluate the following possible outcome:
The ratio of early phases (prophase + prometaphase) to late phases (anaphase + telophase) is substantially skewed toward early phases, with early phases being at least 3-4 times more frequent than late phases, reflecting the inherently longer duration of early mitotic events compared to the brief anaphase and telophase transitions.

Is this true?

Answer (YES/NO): YES